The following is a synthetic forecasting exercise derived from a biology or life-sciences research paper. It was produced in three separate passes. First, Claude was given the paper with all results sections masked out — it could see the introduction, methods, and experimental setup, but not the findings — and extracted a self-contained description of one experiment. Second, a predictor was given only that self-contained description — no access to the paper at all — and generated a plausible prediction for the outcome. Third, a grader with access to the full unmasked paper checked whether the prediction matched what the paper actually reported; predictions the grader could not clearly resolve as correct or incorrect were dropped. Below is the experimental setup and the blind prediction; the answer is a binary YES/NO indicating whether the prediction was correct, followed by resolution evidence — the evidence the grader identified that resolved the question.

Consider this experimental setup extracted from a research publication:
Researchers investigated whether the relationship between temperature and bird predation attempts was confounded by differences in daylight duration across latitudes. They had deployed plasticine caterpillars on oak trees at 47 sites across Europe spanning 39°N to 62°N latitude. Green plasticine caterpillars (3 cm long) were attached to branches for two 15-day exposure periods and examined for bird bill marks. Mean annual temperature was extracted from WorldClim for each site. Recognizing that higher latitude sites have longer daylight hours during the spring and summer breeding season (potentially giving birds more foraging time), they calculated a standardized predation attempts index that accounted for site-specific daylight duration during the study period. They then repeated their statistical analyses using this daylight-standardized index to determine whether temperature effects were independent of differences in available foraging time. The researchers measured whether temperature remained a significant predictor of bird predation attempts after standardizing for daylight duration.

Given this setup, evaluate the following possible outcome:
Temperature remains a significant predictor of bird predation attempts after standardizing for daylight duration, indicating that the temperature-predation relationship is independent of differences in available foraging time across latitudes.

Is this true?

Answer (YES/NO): YES